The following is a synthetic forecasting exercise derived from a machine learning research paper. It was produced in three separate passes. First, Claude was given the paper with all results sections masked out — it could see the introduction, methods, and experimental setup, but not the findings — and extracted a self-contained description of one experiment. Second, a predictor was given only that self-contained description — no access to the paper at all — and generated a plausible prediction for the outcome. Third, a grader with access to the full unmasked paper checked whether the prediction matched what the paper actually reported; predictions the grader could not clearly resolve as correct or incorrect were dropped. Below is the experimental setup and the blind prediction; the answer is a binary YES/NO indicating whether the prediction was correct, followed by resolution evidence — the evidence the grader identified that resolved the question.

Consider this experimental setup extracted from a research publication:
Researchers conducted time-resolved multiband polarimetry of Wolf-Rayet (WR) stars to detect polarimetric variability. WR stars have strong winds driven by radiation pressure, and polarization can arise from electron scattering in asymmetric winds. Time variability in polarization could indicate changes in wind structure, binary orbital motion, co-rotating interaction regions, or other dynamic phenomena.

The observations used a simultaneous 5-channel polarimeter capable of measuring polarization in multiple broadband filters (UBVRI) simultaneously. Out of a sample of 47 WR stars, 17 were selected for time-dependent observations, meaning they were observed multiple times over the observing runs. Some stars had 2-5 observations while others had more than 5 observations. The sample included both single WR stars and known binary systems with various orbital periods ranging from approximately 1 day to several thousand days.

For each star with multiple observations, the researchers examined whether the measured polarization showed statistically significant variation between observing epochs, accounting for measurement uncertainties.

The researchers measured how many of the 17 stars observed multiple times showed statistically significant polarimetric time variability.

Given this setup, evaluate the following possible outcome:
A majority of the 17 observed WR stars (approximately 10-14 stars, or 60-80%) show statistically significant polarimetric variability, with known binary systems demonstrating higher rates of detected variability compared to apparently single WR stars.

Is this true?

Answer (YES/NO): NO